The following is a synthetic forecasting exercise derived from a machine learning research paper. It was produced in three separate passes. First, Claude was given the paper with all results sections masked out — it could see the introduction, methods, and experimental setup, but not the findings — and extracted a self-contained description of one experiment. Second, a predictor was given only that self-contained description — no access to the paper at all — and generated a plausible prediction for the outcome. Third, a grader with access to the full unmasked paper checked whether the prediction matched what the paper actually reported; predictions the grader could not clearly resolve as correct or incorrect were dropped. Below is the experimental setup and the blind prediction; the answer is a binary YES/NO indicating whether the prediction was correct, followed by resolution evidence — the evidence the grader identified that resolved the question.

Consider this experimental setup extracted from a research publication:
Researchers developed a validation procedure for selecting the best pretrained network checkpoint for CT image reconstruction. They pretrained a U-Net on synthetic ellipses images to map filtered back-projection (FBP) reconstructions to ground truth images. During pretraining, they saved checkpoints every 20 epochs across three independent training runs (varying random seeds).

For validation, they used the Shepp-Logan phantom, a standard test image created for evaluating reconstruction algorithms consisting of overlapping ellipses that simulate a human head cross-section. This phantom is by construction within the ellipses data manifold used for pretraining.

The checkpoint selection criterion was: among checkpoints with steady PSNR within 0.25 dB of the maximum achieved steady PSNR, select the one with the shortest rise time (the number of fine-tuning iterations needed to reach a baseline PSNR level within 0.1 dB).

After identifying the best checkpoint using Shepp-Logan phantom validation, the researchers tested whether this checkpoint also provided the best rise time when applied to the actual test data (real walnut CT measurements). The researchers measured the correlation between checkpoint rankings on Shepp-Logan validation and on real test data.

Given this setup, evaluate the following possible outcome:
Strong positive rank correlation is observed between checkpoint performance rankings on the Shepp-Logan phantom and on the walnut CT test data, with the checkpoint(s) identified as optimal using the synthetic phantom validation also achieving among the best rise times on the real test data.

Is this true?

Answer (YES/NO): YES